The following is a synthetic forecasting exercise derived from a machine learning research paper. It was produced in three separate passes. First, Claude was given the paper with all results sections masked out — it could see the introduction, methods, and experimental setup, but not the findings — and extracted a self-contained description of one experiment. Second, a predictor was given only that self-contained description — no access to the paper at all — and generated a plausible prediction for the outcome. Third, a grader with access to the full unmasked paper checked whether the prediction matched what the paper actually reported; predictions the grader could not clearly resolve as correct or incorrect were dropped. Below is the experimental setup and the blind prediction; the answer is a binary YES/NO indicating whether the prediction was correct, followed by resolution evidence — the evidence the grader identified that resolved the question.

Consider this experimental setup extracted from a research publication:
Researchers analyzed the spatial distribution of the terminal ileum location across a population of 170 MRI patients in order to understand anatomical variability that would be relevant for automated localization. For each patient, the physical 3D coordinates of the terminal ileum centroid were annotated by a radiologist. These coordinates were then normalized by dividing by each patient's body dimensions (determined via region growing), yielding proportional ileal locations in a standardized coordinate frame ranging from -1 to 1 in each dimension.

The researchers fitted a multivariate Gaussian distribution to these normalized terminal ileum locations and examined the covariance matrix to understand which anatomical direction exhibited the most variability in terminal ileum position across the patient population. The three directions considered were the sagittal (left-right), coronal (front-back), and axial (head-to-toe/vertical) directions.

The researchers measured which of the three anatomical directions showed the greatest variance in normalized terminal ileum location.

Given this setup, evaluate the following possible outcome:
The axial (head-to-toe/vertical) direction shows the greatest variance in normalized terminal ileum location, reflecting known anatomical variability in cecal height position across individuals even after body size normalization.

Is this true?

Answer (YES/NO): YES